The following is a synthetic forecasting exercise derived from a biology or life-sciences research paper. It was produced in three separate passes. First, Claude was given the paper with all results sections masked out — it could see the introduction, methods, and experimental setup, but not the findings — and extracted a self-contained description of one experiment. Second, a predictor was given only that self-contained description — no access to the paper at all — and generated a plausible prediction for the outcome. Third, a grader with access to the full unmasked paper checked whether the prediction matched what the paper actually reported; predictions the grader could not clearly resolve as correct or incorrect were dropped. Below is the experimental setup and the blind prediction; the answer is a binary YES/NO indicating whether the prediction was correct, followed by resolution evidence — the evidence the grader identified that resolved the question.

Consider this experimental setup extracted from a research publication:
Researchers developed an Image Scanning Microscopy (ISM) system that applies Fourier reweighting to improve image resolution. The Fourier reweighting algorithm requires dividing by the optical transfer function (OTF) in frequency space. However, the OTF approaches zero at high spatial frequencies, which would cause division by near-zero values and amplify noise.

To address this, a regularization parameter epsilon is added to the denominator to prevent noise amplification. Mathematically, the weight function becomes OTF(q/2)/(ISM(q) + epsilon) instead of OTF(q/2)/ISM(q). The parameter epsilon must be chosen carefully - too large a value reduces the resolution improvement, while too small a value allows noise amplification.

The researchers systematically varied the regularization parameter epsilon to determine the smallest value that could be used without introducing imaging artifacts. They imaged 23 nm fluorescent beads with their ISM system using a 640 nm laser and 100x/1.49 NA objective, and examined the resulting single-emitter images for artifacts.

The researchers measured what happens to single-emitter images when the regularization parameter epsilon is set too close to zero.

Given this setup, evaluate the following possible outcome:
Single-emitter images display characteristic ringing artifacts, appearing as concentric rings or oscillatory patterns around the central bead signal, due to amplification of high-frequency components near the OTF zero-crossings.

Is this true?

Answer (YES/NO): YES